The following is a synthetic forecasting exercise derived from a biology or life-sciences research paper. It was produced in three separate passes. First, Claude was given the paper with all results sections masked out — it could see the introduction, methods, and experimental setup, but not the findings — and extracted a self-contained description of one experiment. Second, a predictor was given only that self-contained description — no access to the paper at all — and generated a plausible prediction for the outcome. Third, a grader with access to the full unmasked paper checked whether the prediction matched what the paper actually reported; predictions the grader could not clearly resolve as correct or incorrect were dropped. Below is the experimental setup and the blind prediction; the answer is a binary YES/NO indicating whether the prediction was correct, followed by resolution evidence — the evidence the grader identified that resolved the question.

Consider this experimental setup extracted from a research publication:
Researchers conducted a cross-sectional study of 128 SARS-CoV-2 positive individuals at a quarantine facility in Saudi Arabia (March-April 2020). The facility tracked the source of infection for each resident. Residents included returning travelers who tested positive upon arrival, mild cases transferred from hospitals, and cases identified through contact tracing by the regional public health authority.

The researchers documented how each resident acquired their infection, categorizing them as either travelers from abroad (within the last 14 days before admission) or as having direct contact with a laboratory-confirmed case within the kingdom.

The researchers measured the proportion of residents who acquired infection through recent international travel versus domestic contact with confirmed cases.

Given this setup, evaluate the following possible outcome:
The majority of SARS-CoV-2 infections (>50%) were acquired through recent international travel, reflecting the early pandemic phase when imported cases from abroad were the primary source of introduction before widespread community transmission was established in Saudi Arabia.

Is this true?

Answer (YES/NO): YES